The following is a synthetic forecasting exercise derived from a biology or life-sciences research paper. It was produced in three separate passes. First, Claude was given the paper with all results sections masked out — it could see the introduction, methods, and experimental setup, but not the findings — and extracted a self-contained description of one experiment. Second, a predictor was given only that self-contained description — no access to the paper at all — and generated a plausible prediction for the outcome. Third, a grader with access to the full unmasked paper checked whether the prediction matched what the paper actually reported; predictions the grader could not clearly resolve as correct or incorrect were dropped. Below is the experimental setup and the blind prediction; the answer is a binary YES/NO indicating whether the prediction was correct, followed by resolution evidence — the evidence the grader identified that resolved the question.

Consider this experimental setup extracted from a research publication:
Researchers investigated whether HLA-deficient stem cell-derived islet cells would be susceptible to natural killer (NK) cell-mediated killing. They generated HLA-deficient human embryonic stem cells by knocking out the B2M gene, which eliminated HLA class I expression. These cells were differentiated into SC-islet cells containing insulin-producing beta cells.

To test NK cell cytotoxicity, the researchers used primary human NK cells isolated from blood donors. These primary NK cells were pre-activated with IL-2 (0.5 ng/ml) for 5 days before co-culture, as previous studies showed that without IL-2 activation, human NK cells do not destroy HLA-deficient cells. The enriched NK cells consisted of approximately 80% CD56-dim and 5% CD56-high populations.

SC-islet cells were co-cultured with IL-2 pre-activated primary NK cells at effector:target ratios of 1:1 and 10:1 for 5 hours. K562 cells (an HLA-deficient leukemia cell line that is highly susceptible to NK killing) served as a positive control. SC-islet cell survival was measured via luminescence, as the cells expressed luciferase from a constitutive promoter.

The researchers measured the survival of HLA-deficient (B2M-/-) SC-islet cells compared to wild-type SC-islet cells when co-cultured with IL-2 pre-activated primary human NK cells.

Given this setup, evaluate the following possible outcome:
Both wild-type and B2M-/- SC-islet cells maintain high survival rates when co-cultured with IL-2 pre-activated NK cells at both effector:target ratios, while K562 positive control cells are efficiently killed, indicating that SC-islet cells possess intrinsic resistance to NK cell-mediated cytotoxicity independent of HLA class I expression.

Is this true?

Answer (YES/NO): YES